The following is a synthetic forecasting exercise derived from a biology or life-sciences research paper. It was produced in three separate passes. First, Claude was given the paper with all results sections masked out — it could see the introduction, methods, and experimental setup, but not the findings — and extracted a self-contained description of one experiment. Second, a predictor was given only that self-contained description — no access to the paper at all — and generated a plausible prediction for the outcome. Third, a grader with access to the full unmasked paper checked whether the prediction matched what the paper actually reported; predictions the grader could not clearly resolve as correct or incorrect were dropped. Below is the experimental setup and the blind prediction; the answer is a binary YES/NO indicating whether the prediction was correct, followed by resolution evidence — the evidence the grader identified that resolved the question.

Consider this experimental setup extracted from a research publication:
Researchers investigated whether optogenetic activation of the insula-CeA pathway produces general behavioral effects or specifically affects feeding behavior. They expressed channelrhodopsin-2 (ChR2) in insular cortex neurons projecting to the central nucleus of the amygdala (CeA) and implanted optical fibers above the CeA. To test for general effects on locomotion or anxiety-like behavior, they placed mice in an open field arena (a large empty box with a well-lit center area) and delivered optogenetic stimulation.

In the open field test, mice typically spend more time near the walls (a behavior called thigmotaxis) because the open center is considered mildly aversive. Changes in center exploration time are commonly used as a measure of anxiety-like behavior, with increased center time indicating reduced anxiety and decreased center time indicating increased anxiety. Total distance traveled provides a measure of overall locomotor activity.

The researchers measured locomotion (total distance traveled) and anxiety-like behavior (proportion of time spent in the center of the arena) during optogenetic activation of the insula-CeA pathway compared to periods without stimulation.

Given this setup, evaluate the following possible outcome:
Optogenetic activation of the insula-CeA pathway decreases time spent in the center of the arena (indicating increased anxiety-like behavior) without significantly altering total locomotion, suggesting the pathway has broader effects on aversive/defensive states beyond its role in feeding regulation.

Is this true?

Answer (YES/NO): NO